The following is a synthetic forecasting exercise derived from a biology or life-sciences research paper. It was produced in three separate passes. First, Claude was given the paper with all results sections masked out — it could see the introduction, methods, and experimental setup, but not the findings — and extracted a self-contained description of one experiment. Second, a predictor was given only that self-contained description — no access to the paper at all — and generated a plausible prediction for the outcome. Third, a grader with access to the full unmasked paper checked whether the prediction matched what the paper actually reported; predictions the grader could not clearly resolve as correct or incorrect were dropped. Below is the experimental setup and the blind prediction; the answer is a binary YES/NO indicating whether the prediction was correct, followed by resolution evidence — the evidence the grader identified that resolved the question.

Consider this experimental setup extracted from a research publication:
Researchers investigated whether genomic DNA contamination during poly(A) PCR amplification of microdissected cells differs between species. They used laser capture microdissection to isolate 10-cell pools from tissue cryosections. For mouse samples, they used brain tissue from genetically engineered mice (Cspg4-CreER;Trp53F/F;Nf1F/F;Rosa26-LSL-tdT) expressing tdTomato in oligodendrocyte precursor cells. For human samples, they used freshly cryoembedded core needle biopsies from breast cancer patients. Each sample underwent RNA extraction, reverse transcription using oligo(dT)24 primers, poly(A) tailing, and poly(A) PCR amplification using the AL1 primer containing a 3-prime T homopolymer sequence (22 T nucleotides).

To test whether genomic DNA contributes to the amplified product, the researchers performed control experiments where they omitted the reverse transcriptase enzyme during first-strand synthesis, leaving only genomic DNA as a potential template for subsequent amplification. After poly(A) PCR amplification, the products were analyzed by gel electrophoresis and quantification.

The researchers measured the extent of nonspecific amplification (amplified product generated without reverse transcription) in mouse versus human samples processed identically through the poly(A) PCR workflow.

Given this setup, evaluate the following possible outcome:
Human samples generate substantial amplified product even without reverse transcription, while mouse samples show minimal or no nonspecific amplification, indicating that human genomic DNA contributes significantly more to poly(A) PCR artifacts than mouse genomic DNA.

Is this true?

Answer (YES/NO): NO